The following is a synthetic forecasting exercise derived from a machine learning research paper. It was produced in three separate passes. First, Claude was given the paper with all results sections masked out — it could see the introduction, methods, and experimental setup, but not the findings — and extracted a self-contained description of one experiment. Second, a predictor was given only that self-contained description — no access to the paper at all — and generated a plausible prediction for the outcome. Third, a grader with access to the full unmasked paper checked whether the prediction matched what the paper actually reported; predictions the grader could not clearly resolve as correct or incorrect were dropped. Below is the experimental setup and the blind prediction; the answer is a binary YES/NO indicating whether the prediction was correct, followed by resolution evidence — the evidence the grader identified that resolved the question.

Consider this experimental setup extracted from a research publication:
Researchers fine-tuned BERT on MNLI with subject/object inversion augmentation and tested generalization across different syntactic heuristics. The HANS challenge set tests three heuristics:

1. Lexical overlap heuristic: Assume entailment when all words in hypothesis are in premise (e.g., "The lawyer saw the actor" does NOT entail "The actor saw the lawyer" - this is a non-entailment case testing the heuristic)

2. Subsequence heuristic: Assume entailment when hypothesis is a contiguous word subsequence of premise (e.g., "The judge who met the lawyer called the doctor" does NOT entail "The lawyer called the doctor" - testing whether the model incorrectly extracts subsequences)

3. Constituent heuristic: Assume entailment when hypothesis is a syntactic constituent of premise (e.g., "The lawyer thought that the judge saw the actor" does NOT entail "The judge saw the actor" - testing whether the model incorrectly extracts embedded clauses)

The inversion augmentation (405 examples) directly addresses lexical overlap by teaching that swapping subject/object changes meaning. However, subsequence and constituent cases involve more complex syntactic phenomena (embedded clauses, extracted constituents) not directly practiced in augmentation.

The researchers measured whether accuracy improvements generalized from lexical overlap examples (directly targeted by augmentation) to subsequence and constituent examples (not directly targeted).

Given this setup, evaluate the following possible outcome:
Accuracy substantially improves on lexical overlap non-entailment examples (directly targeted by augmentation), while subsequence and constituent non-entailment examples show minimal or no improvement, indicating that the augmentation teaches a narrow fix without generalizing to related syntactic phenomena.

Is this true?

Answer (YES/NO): NO